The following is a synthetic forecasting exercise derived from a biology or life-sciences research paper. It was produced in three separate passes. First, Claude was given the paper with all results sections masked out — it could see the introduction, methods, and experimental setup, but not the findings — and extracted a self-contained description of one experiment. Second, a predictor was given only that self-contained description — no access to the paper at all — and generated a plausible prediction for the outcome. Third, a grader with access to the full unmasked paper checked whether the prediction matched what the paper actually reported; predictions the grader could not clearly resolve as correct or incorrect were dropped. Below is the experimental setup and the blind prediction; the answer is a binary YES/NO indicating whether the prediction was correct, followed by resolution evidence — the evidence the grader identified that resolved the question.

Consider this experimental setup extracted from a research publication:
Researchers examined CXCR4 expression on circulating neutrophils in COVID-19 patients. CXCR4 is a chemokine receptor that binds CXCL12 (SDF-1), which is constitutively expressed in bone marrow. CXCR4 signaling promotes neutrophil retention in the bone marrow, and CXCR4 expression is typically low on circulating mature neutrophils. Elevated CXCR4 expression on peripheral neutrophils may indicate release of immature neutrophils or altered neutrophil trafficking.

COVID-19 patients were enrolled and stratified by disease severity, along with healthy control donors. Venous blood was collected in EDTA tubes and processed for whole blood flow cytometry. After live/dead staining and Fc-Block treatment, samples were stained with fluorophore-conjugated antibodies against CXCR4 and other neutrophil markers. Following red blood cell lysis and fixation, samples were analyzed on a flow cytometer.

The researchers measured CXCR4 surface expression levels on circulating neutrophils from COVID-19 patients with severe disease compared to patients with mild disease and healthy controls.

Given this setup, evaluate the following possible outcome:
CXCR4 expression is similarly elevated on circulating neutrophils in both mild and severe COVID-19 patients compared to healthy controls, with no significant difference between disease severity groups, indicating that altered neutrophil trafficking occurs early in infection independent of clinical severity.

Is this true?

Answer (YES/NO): NO